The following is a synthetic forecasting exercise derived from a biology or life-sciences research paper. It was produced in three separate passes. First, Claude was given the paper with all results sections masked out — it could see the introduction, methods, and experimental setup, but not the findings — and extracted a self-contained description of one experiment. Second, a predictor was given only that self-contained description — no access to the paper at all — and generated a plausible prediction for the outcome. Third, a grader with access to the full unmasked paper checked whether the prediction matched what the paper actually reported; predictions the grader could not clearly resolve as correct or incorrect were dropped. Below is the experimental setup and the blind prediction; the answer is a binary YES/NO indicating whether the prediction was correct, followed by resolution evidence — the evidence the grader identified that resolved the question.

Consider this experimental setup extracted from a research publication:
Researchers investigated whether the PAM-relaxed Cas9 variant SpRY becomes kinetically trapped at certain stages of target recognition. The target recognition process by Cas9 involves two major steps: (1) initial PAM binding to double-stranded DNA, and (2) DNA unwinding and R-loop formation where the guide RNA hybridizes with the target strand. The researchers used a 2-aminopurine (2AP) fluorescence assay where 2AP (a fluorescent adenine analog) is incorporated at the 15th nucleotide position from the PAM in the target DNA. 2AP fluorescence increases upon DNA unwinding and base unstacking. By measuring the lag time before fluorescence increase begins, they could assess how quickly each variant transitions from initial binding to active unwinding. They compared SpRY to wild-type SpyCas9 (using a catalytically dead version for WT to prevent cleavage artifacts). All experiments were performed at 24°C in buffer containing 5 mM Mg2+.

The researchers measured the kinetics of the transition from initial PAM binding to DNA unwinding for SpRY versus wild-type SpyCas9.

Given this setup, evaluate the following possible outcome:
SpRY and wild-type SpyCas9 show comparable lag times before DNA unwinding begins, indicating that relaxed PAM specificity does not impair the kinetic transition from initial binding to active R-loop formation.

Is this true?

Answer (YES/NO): NO